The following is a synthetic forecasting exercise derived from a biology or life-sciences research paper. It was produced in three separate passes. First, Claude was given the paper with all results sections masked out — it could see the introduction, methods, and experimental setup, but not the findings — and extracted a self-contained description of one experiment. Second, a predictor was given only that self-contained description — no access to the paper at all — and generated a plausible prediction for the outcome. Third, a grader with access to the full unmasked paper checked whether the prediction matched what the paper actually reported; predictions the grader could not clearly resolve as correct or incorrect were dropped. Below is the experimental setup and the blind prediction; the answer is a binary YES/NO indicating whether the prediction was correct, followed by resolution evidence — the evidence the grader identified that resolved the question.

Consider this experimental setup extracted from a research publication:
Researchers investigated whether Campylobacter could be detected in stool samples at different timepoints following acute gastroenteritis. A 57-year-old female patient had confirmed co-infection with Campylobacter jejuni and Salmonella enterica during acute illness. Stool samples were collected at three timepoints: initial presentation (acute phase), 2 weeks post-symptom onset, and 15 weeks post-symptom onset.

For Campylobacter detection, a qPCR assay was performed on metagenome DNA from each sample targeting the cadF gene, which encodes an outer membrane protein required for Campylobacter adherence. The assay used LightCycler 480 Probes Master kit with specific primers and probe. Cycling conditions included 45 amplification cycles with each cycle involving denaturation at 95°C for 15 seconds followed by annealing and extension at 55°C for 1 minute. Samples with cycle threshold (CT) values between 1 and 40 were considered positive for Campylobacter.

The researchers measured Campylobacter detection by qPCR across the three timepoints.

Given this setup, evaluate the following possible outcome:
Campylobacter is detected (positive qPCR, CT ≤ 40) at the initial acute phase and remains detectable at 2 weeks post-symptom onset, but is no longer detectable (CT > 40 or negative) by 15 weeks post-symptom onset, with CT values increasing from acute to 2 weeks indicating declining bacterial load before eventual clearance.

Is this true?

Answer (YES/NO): NO